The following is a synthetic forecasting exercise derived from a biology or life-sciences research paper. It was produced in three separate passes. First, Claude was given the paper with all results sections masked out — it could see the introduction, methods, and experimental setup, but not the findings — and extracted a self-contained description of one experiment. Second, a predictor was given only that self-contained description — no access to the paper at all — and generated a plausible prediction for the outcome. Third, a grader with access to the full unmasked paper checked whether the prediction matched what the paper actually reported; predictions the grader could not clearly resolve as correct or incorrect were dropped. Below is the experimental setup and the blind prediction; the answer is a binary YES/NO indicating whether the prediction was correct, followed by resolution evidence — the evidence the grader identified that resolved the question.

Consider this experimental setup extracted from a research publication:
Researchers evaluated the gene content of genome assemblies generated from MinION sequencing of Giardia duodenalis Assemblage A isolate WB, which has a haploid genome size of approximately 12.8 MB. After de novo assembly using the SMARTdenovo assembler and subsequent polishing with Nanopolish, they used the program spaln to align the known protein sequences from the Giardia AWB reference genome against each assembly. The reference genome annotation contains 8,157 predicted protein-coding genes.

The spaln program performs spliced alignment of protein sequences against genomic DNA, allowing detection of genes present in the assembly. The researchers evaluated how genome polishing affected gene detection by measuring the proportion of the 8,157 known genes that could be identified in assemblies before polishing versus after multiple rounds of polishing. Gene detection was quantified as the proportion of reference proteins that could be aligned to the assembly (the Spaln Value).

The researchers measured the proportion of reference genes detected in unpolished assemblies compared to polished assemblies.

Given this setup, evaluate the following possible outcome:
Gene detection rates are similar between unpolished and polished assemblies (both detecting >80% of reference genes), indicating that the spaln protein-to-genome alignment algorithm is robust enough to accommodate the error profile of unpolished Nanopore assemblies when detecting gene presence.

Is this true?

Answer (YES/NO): NO